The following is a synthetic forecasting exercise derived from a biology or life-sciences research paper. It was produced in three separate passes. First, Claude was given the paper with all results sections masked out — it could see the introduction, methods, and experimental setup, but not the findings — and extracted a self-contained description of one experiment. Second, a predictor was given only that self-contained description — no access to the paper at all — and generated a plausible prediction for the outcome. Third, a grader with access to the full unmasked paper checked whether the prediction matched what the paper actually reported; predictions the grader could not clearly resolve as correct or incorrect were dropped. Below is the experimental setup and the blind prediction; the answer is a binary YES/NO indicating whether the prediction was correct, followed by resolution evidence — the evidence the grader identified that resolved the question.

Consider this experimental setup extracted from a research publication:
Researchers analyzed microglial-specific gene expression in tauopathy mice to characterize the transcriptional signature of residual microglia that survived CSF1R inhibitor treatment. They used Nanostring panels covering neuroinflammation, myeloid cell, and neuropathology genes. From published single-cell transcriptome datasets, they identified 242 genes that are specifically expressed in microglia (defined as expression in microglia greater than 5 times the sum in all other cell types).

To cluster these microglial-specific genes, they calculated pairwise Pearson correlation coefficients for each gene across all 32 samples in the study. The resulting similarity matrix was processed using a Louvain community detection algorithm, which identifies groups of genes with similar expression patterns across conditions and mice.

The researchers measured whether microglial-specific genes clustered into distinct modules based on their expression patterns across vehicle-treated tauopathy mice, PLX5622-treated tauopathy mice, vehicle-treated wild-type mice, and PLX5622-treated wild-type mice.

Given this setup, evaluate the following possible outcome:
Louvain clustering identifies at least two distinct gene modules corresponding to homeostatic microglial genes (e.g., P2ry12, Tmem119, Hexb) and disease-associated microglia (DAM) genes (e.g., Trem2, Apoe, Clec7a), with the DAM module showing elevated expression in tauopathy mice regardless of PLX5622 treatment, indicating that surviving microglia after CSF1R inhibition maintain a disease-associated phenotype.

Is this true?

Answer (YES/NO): NO